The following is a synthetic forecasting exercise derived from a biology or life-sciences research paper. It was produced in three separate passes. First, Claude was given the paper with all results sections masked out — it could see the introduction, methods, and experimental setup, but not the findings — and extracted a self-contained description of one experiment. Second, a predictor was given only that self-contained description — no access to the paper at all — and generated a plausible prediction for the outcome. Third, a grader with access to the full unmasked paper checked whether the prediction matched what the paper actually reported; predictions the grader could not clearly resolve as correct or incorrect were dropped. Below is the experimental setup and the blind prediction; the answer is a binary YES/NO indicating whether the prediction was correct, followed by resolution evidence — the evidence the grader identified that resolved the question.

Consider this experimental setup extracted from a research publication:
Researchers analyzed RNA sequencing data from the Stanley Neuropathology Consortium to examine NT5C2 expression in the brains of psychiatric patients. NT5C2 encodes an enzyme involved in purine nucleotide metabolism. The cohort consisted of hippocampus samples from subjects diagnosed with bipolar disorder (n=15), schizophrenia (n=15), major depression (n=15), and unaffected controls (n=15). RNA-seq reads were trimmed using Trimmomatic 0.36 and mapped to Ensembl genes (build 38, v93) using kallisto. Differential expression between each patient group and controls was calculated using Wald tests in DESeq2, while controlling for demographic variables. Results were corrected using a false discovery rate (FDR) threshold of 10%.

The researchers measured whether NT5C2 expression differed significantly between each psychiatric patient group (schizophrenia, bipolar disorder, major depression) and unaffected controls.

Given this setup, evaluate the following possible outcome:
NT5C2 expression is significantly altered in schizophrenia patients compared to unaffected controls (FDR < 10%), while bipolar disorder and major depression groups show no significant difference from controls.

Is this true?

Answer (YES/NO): NO